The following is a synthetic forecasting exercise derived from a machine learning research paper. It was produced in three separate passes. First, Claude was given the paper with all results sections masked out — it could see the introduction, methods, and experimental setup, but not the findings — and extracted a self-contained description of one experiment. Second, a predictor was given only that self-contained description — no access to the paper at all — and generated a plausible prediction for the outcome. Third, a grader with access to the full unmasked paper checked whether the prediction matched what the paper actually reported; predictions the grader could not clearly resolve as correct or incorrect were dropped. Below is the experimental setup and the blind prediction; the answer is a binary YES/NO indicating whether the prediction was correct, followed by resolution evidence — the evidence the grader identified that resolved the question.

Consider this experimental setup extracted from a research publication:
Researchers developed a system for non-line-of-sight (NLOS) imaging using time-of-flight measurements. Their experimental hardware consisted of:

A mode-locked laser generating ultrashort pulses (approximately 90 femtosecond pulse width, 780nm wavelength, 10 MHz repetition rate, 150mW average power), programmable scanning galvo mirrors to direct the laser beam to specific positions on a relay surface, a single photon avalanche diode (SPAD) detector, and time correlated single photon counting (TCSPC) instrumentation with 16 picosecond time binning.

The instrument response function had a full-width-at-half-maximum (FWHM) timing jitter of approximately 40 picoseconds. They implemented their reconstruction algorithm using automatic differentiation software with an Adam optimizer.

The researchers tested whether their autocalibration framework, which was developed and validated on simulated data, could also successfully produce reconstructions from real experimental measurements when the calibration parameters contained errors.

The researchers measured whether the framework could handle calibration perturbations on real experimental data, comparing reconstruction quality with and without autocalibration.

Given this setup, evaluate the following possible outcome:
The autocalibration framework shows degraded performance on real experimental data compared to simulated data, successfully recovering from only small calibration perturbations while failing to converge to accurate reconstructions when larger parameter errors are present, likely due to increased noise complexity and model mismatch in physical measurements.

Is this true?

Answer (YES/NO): NO